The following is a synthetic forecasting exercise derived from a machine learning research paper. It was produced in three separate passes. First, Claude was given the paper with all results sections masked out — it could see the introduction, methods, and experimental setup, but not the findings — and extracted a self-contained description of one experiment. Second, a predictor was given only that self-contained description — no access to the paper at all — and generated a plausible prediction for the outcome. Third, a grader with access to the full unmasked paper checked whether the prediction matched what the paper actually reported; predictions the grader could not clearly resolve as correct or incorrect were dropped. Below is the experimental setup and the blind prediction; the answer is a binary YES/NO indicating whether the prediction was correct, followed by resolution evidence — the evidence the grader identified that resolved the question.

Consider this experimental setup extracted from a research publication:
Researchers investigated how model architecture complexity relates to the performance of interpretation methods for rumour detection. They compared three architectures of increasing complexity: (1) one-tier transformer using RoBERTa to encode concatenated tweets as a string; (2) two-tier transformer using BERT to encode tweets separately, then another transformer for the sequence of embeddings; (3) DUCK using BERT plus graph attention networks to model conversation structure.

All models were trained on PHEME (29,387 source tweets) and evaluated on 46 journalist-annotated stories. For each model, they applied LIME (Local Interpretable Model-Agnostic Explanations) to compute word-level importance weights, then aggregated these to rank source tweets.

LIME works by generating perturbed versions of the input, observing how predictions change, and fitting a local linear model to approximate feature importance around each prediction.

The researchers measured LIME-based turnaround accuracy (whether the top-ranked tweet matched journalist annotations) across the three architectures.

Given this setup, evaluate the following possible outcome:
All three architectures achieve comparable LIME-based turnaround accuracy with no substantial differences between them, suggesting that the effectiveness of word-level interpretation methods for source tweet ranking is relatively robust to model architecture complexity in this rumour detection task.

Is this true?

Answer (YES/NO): NO